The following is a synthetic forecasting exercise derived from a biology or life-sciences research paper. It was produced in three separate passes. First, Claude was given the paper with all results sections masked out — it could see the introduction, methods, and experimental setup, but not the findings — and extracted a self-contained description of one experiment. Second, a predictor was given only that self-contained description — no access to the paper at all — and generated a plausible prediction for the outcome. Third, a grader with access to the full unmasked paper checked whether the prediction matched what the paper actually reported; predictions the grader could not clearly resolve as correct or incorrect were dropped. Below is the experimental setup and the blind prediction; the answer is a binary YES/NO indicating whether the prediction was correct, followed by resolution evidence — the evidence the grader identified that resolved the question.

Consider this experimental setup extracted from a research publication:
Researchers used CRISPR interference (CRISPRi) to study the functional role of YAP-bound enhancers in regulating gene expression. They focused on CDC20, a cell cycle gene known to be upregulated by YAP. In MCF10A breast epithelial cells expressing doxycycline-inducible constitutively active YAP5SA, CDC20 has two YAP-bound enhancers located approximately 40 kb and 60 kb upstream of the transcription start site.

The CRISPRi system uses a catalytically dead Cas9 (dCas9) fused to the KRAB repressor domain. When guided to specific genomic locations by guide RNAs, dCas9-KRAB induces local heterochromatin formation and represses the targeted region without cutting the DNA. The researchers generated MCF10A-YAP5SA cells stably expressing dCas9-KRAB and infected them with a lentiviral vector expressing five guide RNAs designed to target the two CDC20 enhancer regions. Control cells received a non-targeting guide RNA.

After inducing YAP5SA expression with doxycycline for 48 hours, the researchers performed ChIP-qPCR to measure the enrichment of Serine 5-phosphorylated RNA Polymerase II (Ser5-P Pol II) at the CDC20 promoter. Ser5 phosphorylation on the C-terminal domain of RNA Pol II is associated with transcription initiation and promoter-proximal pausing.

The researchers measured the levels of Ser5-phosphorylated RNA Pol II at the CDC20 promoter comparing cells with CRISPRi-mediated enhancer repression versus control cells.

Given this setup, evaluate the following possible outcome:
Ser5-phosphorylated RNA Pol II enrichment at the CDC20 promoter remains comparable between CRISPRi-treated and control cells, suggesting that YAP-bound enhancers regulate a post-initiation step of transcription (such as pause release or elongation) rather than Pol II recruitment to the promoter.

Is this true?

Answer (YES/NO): NO